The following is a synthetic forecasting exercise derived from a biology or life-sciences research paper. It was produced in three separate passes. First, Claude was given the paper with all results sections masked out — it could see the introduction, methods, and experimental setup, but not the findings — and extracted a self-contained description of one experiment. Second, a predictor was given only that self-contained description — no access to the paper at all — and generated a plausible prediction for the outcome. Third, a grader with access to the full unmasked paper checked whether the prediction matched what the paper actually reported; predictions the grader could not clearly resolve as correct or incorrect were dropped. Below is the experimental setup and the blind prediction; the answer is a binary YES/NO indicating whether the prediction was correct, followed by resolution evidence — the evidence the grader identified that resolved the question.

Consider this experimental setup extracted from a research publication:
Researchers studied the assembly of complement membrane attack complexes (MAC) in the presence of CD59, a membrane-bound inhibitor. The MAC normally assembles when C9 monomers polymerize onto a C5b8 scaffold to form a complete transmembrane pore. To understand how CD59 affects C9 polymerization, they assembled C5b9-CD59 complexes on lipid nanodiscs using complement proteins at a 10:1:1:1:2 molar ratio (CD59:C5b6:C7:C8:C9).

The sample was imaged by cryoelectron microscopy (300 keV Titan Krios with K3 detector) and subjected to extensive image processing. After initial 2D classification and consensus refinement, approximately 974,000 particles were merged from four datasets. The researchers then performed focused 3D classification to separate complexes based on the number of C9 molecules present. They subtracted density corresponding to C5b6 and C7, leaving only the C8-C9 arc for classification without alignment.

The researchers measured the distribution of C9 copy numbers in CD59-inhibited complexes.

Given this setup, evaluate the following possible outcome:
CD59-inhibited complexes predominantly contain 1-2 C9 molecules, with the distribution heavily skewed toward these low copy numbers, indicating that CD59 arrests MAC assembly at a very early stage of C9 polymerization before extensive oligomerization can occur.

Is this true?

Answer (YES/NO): NO